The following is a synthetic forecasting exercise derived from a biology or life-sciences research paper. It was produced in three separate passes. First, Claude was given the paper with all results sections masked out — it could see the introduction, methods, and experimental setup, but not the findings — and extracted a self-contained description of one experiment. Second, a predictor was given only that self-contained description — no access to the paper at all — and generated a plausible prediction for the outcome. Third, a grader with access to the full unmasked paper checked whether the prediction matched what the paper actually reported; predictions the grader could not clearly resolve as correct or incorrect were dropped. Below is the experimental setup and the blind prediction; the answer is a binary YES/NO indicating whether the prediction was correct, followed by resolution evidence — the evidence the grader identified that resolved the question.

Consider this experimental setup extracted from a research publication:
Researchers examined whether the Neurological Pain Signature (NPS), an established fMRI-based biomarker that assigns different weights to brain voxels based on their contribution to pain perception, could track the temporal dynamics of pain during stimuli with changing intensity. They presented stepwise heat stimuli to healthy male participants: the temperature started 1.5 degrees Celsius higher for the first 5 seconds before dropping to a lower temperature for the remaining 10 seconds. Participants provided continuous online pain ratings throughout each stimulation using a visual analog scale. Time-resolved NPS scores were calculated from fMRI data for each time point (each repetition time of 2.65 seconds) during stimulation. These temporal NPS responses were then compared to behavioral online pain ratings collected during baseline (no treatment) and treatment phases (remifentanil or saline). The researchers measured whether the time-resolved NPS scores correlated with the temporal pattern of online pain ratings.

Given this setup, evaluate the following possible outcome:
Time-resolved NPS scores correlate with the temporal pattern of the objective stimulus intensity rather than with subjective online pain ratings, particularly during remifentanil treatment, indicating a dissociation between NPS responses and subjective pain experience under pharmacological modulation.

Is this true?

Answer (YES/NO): NO